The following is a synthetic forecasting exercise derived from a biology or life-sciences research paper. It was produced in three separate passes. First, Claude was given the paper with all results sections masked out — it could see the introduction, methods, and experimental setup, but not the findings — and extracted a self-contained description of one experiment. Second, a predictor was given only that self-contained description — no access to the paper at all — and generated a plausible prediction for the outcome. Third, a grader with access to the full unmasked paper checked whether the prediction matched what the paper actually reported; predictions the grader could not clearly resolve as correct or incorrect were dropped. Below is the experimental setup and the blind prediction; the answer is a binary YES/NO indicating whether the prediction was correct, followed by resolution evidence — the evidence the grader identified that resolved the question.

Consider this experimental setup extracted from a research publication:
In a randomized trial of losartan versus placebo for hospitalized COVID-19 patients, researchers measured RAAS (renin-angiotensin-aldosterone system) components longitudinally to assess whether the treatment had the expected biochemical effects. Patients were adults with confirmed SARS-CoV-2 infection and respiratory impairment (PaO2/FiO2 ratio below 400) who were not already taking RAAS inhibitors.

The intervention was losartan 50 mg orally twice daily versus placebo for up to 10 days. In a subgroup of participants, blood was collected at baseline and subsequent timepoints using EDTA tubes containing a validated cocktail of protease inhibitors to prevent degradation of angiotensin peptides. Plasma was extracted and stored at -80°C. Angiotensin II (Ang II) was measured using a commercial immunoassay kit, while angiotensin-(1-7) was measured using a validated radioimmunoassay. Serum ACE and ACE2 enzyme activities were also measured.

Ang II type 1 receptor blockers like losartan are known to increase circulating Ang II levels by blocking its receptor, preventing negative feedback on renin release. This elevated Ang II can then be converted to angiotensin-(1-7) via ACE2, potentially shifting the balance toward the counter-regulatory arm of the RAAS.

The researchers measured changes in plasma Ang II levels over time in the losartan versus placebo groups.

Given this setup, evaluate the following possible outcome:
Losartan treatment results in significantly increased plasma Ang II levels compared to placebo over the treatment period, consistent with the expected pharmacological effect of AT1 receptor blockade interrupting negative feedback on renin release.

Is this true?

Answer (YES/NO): NO